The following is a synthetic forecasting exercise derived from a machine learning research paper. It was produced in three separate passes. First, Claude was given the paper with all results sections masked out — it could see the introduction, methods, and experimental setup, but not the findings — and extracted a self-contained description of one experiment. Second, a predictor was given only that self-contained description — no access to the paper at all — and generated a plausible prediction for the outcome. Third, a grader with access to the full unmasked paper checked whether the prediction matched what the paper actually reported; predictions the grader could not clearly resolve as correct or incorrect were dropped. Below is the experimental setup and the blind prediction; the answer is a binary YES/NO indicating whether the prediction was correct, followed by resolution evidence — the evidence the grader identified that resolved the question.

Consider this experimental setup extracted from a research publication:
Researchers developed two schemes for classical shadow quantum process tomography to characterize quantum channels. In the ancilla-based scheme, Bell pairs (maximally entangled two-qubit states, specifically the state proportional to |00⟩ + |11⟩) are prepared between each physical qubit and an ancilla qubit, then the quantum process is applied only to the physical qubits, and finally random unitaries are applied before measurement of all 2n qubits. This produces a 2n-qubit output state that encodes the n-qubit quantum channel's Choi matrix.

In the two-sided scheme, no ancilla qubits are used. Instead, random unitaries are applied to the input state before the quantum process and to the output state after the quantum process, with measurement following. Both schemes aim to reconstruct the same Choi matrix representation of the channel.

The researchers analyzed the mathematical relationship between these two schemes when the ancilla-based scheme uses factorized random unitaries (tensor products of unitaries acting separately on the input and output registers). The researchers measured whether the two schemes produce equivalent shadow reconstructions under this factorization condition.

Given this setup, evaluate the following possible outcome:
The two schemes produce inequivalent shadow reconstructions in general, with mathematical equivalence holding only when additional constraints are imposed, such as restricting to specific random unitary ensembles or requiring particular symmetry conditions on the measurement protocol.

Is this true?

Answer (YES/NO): NO